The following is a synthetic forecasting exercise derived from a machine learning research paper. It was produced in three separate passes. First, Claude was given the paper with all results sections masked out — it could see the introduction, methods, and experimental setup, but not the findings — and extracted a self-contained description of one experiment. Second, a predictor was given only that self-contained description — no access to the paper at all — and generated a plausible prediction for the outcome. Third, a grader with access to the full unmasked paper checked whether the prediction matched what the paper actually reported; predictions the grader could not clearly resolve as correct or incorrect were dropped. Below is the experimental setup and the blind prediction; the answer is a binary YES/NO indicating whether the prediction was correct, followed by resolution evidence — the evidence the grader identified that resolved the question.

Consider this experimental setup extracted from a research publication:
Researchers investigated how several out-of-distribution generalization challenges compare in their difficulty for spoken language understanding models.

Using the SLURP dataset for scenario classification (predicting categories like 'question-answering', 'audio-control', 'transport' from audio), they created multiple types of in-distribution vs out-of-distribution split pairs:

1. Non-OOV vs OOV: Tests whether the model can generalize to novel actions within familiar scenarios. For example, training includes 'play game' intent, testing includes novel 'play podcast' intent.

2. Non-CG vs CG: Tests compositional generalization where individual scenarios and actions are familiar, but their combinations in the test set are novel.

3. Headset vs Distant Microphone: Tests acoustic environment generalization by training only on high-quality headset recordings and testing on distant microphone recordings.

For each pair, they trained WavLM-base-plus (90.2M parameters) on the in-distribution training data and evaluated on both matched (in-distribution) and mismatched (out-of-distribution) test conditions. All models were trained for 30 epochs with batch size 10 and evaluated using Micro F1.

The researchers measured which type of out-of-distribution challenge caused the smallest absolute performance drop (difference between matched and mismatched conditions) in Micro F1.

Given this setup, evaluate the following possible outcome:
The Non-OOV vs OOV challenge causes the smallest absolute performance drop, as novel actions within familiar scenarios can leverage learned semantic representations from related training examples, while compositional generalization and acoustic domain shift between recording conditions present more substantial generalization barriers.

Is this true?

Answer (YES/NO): NO